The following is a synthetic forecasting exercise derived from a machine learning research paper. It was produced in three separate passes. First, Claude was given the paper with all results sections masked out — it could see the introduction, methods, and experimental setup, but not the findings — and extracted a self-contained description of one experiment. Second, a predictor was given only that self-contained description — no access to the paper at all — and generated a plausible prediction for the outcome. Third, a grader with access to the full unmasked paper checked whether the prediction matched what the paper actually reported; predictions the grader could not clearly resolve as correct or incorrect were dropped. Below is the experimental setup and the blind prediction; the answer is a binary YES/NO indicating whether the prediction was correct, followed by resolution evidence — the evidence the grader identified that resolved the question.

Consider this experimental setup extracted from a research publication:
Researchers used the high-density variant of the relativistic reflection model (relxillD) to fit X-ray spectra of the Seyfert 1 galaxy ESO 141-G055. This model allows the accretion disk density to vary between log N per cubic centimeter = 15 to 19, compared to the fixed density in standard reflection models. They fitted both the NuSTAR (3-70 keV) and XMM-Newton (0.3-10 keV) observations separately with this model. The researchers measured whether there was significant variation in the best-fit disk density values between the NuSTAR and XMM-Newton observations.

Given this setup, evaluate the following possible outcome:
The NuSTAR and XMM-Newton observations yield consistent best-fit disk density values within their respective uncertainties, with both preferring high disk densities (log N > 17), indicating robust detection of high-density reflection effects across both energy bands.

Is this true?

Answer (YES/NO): NO